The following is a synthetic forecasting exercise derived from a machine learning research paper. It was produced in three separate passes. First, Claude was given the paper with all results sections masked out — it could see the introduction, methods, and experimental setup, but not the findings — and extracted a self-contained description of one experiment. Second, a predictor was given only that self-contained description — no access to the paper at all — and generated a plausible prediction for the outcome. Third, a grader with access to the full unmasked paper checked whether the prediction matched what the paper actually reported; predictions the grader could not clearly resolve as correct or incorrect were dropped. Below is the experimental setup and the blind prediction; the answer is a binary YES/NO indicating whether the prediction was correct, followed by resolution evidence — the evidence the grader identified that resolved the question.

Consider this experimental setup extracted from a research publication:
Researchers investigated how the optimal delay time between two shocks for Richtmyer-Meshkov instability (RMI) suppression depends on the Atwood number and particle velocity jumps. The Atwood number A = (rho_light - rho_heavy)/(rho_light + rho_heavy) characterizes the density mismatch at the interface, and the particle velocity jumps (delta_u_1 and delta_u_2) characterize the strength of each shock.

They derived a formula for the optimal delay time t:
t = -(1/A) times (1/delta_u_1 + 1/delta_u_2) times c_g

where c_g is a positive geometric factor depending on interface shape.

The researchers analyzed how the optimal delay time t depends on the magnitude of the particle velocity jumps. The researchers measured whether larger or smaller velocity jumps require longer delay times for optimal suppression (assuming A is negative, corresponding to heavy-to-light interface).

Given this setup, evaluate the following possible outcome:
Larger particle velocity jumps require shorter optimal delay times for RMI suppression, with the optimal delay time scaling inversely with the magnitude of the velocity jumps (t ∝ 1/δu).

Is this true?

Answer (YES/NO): YES